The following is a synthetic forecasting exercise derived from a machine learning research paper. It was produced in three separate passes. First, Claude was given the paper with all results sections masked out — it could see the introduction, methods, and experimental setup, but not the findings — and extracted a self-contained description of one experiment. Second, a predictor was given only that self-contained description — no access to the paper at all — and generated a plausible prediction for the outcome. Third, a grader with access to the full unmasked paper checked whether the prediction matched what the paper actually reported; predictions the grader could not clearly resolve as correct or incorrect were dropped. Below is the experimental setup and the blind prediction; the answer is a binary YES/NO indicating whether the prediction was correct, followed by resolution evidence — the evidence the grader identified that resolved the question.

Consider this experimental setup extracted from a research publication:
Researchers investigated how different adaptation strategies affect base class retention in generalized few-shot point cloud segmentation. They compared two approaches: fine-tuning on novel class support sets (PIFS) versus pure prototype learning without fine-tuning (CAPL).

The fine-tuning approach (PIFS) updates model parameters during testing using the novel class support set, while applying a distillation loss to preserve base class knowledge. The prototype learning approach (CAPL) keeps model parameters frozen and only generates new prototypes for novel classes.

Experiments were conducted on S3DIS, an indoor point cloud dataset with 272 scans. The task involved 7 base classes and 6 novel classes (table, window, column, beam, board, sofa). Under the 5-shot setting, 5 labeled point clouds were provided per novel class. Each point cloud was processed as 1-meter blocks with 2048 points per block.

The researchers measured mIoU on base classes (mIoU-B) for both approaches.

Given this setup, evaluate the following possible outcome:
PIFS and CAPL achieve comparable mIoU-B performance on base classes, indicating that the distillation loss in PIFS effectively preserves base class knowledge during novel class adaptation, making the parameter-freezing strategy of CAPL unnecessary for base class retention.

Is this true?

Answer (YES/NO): NO